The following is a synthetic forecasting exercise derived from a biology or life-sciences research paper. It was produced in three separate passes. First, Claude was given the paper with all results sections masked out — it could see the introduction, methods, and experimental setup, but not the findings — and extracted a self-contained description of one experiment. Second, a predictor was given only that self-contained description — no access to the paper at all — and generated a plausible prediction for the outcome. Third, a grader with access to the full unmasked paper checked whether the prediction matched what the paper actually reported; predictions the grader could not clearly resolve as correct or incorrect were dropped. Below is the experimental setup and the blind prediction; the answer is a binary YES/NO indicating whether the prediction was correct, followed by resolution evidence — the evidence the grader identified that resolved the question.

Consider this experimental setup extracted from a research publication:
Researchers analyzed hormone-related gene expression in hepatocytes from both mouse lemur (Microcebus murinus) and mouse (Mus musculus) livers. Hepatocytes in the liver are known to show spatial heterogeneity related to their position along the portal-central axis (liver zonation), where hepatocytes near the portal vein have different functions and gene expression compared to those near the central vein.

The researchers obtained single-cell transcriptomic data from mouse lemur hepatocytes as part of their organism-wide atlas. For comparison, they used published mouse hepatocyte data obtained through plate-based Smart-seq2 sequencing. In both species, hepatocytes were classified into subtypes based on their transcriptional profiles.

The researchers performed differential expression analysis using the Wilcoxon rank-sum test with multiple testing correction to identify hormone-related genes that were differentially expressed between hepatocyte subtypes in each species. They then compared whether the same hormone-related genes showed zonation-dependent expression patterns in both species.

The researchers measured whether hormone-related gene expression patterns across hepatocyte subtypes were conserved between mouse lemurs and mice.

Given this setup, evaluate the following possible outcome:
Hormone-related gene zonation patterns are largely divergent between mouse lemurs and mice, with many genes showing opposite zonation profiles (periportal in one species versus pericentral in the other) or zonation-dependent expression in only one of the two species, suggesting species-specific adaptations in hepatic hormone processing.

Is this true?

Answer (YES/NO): NO